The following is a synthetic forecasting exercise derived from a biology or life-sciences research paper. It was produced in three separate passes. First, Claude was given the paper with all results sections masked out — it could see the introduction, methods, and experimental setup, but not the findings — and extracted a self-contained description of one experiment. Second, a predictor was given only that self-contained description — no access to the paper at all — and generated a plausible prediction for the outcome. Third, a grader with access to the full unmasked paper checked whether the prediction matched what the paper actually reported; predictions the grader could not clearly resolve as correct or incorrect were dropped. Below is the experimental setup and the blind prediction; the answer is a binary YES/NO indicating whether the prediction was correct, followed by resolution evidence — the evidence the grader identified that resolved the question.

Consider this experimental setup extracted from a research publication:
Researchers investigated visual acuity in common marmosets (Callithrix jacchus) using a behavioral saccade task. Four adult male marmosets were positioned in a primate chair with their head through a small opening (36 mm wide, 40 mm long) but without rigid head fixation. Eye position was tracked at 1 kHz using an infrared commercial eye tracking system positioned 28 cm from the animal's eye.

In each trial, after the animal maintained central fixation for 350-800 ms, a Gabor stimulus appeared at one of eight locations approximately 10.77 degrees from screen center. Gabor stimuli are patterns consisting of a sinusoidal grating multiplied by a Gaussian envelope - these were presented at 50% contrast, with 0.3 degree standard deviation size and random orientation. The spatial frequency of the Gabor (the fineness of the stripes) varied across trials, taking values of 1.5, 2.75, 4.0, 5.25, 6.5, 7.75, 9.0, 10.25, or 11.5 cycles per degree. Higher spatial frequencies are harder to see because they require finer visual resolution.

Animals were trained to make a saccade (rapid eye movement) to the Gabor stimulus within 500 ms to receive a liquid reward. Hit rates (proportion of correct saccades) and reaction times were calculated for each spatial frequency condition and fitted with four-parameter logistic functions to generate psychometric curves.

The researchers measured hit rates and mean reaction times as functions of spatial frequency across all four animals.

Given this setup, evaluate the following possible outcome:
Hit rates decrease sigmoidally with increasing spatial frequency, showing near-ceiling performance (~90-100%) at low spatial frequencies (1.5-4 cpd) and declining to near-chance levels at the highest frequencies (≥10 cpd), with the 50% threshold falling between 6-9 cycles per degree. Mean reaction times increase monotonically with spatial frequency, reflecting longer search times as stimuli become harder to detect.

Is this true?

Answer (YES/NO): YES